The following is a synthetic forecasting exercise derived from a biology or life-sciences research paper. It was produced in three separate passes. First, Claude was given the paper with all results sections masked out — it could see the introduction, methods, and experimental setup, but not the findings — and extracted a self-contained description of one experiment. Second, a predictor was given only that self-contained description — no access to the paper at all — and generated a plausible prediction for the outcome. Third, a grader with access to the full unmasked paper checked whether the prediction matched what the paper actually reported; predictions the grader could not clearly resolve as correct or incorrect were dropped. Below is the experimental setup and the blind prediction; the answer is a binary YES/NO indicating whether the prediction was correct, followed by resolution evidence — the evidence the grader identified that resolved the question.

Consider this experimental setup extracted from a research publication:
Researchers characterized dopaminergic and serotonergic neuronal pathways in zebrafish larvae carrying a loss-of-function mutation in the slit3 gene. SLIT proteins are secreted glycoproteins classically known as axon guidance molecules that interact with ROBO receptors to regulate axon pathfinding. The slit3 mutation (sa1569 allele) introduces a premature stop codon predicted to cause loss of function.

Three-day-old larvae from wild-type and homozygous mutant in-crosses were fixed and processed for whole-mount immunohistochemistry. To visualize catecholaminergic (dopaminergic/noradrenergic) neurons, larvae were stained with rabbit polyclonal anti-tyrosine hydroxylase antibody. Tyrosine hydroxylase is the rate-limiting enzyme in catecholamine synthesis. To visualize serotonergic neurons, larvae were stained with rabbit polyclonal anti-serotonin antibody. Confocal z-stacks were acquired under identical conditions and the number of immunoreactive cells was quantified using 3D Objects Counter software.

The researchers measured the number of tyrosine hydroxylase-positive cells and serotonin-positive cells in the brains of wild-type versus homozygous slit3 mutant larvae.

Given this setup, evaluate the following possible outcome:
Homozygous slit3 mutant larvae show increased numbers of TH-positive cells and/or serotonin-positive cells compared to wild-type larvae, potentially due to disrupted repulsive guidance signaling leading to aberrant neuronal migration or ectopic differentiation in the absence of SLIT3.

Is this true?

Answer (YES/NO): NO